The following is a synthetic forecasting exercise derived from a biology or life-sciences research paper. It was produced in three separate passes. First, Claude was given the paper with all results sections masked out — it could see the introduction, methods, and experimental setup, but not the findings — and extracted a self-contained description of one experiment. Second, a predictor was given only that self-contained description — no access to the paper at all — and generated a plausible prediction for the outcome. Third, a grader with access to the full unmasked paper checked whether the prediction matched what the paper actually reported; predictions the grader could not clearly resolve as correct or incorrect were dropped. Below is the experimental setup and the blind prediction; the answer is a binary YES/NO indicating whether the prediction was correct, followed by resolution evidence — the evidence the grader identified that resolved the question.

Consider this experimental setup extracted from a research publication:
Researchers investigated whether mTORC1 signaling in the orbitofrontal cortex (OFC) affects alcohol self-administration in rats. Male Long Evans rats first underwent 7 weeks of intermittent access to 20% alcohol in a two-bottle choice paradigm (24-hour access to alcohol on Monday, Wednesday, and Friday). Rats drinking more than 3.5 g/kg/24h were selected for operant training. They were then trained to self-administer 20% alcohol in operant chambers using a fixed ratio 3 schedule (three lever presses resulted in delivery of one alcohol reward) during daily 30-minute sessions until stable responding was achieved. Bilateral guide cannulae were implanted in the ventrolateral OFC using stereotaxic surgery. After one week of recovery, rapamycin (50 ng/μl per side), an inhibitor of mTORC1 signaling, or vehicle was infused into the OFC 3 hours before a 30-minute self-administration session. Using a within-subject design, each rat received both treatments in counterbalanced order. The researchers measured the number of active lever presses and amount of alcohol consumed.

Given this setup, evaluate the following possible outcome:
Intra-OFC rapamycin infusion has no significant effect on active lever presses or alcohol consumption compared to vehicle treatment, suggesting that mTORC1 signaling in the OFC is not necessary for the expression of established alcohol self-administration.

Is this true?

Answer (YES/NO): YES